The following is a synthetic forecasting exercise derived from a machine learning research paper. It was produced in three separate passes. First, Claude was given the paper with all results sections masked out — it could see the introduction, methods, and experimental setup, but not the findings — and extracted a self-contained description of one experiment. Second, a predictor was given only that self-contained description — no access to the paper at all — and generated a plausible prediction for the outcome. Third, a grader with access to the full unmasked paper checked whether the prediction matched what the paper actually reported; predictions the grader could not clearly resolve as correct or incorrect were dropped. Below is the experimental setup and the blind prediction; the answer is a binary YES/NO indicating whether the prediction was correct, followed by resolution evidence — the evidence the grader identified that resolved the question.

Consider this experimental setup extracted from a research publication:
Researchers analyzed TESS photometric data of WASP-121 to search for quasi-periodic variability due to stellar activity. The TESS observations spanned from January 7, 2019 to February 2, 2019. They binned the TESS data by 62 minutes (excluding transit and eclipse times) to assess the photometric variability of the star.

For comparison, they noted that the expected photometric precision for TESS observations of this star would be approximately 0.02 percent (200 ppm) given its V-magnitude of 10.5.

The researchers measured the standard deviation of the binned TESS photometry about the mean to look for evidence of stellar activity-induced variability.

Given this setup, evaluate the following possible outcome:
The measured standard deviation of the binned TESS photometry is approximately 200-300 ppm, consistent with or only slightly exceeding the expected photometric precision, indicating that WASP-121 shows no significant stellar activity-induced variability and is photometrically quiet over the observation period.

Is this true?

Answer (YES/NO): NO